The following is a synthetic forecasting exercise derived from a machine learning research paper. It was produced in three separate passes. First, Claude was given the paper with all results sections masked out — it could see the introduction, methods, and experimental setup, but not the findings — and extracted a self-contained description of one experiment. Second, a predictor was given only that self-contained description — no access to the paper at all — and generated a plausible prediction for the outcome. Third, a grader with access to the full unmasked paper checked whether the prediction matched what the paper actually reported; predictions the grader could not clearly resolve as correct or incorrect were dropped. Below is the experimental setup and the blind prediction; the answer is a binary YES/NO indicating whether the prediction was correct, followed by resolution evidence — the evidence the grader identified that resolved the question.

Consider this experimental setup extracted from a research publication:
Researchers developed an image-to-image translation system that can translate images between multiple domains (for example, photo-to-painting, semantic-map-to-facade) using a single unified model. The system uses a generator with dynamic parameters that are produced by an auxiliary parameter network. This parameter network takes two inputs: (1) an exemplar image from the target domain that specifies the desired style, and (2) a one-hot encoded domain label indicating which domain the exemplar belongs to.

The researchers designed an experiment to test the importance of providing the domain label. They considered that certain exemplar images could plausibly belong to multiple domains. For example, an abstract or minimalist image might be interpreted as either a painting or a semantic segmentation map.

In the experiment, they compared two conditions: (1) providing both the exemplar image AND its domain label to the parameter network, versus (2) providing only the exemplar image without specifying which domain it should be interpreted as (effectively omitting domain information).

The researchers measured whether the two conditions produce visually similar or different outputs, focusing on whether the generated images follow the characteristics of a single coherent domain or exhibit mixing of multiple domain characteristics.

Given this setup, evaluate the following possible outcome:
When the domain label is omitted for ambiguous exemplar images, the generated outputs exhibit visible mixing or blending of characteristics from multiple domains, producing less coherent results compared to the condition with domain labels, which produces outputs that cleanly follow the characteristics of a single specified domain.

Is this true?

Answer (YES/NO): YES